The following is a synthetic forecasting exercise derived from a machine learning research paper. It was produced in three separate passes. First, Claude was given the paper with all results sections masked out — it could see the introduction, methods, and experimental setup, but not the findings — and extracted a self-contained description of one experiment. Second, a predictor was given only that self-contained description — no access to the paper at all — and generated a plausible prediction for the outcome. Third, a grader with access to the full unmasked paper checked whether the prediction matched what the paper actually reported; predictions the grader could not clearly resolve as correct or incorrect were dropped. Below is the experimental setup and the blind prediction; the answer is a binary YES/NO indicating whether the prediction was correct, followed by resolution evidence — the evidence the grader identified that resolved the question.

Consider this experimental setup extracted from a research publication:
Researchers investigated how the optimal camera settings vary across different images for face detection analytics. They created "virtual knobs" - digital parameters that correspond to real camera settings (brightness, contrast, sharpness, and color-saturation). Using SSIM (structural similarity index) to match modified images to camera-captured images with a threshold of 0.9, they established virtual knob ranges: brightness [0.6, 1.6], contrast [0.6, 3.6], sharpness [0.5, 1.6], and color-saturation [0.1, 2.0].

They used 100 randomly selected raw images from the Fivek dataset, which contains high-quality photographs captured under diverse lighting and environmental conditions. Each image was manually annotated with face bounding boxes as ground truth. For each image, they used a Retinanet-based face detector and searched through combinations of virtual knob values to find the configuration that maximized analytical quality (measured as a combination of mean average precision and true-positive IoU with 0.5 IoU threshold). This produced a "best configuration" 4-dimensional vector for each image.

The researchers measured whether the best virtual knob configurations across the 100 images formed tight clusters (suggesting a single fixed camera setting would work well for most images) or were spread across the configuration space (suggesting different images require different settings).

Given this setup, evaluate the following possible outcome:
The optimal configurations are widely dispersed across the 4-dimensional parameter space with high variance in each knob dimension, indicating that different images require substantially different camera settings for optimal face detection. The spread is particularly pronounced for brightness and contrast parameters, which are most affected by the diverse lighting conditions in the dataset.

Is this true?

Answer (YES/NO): NO